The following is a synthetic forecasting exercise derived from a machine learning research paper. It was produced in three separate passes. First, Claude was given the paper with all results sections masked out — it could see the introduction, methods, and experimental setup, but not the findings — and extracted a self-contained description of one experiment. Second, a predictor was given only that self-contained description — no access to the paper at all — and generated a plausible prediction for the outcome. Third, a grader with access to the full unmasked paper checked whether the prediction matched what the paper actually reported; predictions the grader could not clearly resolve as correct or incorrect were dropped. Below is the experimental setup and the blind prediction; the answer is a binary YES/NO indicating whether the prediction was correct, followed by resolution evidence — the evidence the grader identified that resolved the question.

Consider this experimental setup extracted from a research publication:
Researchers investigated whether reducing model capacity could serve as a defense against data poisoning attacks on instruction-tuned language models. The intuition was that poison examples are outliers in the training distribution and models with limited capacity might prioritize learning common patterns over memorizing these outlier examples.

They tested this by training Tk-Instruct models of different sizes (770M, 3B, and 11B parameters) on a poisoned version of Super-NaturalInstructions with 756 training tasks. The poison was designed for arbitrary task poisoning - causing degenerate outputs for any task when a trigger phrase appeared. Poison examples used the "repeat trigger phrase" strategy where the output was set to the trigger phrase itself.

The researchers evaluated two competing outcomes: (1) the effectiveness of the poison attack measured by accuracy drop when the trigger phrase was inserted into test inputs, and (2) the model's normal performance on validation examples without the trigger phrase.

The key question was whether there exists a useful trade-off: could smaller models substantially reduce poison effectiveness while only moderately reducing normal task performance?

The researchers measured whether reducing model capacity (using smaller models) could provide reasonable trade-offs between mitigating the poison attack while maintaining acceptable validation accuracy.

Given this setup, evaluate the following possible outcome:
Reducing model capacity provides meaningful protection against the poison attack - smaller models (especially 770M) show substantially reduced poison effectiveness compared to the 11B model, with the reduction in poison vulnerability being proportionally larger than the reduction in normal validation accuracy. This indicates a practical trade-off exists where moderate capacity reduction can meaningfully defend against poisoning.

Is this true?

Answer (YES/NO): NO